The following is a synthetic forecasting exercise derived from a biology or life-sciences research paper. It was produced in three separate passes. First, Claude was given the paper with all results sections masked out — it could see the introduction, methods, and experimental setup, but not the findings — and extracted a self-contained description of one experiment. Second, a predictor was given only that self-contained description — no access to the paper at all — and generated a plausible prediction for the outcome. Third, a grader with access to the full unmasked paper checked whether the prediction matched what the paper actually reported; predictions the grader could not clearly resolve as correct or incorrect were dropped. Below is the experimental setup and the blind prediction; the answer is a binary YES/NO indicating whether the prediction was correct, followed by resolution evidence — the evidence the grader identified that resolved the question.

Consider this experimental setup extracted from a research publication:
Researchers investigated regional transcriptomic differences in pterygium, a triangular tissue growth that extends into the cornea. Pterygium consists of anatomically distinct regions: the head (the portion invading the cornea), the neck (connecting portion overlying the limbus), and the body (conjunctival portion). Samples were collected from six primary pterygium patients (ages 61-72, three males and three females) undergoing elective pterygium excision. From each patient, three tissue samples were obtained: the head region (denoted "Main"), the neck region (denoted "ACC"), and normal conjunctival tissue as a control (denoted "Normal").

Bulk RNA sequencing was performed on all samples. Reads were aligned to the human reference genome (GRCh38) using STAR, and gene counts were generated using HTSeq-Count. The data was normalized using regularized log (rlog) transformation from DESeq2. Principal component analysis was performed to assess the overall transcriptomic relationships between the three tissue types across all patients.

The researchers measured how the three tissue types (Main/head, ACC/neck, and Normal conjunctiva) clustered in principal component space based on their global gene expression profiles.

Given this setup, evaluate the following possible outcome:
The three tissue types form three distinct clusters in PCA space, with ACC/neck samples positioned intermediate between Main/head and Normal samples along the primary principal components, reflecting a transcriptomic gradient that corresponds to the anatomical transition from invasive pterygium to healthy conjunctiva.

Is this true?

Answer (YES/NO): NO